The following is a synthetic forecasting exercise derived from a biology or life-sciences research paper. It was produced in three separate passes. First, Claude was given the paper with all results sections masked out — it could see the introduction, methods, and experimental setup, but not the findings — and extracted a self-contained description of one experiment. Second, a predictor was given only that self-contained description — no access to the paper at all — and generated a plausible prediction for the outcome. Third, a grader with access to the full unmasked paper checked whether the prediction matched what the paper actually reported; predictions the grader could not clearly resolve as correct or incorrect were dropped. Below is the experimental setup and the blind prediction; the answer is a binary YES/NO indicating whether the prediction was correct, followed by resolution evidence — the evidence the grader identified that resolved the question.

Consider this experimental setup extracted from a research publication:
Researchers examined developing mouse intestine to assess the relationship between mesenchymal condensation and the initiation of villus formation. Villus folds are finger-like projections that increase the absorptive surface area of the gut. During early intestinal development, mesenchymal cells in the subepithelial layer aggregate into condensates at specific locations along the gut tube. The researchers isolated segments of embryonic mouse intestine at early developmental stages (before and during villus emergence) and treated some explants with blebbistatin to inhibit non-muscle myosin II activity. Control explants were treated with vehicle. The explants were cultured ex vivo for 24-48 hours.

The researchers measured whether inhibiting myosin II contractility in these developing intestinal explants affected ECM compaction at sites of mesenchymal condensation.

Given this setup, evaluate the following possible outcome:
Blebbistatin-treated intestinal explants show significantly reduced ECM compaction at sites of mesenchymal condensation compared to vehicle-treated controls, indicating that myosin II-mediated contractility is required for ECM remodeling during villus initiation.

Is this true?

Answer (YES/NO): YES